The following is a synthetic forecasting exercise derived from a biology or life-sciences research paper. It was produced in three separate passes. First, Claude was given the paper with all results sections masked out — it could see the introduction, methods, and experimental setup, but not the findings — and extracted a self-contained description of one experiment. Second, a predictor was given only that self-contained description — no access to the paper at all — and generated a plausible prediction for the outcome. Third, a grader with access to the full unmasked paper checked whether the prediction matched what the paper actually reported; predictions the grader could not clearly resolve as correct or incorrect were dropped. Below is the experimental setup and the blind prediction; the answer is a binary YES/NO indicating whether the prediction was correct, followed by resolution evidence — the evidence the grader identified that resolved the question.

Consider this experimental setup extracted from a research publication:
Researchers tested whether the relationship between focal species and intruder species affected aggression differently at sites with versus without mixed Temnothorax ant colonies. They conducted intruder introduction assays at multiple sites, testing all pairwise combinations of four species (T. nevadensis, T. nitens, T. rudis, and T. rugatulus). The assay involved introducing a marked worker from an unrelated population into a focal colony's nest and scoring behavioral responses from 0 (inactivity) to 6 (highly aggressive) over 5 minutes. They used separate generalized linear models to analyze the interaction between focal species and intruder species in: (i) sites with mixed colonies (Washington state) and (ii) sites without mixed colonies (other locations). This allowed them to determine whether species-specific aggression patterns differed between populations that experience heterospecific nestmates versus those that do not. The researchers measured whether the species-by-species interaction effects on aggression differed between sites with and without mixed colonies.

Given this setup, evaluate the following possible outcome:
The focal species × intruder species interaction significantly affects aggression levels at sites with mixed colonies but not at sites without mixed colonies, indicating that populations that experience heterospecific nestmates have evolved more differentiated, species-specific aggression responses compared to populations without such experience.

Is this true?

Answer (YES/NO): YES